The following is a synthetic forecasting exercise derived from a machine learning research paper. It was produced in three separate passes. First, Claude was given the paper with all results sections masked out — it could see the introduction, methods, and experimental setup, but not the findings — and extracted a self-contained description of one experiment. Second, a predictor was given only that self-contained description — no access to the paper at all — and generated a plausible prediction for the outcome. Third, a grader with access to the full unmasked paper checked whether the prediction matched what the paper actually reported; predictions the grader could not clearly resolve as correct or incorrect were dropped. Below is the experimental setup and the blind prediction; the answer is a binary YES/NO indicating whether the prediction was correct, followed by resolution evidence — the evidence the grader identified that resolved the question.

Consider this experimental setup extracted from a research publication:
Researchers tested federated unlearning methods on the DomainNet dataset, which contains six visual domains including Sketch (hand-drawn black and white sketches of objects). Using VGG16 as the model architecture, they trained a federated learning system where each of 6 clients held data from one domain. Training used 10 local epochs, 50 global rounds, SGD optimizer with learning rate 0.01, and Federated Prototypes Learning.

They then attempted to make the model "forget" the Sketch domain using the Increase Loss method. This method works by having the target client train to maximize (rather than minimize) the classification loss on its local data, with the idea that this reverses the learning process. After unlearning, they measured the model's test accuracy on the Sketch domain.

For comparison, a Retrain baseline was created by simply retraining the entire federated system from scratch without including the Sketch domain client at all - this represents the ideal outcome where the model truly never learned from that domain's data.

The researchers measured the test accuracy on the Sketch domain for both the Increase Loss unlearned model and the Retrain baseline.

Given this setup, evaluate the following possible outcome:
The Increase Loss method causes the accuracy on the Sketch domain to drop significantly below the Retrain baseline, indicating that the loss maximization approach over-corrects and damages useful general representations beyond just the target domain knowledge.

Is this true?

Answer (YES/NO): NO